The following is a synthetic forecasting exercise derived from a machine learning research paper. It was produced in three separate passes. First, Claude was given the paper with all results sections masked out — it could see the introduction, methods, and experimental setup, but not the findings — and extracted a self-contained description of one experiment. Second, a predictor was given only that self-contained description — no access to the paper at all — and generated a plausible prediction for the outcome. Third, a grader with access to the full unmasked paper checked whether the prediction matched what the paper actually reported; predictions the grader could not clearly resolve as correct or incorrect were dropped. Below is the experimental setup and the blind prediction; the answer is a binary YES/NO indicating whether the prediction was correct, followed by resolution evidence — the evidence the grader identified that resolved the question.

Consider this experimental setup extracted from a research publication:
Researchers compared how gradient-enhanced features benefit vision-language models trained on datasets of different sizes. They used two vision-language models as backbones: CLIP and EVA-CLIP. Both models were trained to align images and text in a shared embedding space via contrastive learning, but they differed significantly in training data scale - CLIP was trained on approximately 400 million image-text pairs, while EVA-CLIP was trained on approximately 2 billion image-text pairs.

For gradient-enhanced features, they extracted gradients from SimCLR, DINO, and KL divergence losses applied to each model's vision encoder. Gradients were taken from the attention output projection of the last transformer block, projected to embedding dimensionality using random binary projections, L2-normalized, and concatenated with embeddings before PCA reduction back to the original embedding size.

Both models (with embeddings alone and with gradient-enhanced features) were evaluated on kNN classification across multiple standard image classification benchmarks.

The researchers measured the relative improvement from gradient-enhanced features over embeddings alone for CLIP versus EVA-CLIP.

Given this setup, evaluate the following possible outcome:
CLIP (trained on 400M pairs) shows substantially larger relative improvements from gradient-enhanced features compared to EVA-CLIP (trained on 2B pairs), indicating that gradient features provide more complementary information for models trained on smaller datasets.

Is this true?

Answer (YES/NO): YES